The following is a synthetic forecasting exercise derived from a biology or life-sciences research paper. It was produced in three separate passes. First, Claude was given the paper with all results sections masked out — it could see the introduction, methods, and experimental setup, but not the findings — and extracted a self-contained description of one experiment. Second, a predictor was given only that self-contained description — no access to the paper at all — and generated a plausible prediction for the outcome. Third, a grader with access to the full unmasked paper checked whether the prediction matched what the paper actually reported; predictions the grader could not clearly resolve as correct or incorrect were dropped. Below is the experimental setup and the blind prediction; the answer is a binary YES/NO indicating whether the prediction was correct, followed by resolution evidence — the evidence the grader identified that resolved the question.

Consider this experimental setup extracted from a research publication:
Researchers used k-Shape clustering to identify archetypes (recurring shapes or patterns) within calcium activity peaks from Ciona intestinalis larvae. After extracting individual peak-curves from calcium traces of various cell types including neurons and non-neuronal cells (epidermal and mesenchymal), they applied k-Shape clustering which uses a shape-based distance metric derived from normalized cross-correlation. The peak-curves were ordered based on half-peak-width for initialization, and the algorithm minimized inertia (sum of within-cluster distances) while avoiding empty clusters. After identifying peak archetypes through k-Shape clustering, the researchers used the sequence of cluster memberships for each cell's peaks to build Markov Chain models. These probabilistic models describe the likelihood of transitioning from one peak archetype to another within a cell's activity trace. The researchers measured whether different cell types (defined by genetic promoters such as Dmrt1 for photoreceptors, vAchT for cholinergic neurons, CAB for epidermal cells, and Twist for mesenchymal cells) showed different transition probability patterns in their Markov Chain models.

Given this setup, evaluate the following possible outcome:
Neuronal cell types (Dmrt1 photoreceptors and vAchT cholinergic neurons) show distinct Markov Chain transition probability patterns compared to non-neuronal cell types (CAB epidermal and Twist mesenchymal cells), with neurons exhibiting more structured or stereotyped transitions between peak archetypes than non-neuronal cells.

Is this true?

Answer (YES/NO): NO